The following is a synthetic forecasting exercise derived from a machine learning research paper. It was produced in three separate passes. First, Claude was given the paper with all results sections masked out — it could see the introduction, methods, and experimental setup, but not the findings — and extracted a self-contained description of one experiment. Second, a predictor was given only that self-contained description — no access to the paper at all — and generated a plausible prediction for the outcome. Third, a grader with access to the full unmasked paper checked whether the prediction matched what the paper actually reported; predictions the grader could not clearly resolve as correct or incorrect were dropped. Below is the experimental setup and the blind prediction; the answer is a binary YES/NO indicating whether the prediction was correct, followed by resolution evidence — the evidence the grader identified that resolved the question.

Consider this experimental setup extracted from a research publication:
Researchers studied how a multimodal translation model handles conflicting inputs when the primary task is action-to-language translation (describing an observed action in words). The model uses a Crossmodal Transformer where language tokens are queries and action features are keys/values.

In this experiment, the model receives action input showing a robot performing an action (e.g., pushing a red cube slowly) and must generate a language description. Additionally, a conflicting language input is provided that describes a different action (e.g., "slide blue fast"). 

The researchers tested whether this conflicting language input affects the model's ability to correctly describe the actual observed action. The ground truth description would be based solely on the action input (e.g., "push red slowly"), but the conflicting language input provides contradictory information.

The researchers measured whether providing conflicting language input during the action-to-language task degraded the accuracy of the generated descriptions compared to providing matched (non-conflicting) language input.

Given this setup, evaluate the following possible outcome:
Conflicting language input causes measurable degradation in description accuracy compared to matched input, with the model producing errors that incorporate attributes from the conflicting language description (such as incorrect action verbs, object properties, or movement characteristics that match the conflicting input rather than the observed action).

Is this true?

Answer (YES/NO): NO